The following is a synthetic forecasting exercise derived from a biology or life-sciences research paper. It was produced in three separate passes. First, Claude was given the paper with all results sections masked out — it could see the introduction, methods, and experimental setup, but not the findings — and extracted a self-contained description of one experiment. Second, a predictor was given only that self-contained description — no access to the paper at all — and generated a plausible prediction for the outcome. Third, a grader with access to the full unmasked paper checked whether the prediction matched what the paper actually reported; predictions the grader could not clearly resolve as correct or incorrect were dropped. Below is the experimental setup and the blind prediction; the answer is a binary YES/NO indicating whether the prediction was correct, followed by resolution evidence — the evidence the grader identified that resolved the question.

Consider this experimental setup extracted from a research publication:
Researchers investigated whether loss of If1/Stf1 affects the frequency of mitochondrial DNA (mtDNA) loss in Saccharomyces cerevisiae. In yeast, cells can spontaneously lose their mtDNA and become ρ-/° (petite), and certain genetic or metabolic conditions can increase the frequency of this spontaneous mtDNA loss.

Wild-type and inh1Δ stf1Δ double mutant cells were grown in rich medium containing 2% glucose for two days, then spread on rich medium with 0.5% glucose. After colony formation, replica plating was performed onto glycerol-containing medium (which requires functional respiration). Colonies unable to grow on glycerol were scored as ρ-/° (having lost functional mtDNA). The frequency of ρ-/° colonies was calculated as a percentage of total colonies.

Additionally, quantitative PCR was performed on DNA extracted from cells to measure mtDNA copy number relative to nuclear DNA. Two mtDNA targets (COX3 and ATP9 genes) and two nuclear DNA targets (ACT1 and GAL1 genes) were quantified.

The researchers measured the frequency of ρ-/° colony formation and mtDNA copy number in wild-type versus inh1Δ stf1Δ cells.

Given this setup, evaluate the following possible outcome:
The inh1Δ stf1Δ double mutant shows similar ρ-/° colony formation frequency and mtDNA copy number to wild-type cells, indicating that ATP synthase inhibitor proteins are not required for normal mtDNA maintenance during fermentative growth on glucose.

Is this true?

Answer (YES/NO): NO